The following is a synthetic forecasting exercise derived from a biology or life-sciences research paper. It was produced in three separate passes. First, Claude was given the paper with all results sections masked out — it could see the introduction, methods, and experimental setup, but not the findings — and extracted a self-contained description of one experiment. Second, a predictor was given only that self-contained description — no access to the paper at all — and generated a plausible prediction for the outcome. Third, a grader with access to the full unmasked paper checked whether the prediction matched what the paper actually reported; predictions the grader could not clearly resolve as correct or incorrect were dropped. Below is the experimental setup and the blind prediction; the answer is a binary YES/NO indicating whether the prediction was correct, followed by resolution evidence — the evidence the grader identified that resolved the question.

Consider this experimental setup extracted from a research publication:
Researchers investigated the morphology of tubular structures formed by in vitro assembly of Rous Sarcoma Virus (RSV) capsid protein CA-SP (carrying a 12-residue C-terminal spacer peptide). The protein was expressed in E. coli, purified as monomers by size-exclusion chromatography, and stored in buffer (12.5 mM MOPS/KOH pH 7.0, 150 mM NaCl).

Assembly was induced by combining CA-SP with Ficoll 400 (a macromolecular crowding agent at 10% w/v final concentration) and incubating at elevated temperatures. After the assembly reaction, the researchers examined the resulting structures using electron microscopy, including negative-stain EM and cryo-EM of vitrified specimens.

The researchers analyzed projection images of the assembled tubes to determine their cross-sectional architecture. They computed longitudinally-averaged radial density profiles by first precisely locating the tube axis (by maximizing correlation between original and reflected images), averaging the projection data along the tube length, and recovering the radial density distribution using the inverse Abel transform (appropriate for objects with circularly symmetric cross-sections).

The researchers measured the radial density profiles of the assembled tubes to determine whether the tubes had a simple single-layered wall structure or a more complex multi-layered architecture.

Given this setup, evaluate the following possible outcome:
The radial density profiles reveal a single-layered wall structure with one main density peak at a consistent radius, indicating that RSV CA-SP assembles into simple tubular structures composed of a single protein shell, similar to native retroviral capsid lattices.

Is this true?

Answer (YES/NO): YES